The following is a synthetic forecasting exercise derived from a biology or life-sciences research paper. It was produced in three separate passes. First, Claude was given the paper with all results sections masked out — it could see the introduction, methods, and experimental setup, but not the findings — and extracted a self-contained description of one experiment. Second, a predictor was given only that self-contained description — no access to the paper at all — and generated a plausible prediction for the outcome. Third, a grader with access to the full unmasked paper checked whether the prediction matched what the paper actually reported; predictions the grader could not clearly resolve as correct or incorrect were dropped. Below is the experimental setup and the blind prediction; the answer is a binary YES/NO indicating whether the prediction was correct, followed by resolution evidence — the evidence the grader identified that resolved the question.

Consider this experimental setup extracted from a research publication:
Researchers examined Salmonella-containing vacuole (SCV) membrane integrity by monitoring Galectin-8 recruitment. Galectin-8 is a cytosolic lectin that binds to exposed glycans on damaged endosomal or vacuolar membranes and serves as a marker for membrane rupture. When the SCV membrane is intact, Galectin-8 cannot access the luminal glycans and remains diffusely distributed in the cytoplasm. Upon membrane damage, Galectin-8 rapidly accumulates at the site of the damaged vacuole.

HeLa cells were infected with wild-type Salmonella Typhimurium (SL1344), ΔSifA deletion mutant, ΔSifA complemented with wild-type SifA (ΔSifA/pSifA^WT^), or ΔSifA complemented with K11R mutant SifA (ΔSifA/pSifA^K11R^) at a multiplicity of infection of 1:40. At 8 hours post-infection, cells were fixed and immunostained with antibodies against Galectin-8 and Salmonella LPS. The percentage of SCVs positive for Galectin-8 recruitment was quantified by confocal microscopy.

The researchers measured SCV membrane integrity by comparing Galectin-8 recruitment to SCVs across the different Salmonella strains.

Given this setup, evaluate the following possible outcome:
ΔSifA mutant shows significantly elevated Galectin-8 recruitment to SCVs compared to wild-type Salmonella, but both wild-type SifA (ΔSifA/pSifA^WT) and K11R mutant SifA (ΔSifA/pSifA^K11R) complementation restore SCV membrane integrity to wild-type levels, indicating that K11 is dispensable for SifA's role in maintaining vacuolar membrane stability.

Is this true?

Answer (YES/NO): YES